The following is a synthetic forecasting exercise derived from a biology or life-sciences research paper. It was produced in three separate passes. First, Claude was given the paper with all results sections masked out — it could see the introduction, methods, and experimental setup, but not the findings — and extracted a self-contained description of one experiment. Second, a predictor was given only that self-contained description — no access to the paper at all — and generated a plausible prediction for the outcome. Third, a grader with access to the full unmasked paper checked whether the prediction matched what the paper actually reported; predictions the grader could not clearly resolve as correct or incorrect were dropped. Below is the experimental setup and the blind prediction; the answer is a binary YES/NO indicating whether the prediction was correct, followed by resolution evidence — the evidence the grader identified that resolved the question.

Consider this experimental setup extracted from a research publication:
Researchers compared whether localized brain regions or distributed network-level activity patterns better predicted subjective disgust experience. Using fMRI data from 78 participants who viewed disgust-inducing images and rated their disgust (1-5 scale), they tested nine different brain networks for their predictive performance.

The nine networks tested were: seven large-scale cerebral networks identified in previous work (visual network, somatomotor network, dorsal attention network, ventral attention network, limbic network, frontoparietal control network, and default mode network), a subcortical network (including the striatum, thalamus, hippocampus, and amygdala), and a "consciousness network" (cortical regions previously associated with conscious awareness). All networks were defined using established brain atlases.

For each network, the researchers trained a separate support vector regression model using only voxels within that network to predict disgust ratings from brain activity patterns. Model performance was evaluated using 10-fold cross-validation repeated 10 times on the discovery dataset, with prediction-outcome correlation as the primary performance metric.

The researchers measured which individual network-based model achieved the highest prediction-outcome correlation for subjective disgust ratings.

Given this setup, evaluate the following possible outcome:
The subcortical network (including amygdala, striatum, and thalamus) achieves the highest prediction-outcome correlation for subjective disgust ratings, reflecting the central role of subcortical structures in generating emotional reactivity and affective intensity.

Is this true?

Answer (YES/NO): NO